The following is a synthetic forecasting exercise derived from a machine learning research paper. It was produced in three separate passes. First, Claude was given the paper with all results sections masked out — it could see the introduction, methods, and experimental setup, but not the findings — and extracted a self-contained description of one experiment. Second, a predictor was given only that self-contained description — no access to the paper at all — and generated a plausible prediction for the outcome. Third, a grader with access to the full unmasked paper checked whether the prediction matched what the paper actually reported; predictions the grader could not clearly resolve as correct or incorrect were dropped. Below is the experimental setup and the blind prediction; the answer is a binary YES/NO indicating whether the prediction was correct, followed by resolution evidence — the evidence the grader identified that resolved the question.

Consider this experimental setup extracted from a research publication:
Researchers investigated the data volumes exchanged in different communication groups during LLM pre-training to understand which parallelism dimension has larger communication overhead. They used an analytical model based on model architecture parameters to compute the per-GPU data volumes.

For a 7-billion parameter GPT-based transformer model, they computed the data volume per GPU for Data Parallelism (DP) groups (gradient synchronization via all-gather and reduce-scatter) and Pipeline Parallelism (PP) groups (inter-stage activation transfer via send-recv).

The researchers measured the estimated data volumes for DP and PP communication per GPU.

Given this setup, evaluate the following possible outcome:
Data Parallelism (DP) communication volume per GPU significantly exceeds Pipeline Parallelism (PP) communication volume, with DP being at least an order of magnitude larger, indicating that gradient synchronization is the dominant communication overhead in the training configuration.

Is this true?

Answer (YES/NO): YES